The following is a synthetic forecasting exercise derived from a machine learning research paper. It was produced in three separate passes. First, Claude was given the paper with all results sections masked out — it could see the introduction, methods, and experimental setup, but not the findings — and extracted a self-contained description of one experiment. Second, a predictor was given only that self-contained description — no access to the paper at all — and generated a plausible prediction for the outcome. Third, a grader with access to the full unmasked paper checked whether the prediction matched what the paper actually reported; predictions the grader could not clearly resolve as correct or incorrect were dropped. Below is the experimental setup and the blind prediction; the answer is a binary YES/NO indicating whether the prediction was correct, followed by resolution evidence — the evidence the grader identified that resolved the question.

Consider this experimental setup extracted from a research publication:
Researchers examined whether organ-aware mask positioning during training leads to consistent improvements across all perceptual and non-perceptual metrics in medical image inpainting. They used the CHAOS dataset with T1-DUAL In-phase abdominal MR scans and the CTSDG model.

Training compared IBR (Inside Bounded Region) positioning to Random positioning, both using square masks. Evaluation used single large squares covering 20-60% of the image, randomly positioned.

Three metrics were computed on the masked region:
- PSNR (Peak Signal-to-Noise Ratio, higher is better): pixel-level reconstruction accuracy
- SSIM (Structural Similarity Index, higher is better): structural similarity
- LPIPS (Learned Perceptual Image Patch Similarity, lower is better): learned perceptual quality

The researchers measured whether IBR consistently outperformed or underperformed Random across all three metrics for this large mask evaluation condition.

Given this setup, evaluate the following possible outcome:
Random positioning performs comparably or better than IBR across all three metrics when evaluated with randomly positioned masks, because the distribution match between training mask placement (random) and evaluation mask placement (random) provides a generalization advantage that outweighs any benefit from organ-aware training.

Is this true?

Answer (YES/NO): NO